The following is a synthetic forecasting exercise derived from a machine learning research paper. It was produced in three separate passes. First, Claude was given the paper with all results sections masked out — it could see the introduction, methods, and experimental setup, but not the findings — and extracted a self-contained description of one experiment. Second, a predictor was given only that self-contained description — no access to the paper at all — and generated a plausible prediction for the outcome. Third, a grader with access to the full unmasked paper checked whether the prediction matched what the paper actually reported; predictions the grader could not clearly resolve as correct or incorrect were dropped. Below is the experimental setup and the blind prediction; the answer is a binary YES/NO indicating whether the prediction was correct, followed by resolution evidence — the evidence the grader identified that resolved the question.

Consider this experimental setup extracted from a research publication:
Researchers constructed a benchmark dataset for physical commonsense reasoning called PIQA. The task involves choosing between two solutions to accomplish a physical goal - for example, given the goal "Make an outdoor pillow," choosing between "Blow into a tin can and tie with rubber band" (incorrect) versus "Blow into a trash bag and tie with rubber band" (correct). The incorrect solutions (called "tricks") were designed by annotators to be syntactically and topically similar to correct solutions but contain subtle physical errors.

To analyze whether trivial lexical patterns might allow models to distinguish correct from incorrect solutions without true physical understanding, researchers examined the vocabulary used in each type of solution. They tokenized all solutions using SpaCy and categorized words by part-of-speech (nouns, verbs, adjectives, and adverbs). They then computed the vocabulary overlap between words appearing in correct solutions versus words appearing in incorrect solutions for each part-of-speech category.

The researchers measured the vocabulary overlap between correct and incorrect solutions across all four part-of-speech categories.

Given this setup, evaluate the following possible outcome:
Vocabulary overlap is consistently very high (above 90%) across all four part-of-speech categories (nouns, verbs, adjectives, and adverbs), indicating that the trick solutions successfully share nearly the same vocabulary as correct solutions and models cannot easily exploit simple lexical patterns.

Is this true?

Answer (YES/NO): NO